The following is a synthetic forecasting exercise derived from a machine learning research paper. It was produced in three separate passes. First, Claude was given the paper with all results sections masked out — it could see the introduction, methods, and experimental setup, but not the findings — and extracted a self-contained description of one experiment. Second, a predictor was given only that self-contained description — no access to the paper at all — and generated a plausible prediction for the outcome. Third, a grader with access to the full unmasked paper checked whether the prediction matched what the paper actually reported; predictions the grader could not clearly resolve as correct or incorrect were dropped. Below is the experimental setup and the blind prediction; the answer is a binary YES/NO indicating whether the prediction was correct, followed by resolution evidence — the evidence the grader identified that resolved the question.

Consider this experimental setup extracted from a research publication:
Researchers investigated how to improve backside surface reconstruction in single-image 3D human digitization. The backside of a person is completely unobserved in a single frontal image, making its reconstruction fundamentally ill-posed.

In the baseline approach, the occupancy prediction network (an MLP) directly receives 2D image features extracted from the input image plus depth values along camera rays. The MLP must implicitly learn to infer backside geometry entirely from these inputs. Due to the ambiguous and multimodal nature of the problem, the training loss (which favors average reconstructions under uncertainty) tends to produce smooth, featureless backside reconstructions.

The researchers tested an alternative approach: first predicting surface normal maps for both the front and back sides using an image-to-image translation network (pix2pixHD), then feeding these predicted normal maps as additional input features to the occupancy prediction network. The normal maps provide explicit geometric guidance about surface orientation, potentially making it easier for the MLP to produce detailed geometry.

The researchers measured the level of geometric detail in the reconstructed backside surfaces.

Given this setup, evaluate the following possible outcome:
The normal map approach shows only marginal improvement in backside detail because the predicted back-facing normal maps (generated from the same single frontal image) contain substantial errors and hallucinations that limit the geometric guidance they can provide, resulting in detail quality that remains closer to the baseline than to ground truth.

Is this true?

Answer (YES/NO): NO